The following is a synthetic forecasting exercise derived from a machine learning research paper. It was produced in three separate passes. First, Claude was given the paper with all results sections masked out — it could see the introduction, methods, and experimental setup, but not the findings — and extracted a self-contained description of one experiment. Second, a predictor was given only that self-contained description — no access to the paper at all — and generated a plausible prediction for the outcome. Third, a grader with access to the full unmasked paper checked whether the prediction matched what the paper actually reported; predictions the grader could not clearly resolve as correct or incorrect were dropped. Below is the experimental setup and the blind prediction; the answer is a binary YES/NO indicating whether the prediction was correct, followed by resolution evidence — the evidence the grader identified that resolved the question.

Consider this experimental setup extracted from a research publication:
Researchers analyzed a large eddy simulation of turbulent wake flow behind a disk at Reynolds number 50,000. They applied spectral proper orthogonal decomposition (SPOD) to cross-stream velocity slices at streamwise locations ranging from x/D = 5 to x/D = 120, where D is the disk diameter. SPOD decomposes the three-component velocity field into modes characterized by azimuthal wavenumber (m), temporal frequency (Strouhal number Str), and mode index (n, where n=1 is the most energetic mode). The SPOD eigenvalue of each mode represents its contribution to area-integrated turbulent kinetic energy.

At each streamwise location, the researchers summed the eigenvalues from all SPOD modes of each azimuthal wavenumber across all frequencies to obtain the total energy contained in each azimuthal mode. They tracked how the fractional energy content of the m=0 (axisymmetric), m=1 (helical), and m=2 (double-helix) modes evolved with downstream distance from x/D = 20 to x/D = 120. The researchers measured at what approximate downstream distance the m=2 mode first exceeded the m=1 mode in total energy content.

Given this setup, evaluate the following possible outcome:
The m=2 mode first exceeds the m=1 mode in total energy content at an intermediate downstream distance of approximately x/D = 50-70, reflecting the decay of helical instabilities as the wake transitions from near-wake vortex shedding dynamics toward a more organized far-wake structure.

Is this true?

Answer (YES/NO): YES